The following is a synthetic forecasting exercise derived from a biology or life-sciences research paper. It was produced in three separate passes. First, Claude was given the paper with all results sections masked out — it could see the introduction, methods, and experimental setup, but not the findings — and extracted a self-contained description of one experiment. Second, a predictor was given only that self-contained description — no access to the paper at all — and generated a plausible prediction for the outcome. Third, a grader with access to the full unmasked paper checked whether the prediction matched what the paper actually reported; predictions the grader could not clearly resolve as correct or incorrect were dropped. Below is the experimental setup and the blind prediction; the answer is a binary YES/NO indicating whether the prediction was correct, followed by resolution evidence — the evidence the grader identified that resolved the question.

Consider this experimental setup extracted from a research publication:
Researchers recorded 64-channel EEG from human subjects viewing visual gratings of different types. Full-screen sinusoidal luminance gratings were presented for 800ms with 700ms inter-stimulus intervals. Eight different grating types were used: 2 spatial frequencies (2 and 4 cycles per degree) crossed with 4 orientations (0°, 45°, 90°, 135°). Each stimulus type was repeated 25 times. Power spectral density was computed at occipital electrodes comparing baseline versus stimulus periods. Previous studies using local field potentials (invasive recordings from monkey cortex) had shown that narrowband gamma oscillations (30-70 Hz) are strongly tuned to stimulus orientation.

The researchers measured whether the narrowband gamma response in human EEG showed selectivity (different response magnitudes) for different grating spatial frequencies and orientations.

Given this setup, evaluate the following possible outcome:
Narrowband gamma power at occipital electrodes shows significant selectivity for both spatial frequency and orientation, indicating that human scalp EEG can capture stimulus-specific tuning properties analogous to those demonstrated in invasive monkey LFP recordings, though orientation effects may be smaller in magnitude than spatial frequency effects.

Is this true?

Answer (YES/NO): NO